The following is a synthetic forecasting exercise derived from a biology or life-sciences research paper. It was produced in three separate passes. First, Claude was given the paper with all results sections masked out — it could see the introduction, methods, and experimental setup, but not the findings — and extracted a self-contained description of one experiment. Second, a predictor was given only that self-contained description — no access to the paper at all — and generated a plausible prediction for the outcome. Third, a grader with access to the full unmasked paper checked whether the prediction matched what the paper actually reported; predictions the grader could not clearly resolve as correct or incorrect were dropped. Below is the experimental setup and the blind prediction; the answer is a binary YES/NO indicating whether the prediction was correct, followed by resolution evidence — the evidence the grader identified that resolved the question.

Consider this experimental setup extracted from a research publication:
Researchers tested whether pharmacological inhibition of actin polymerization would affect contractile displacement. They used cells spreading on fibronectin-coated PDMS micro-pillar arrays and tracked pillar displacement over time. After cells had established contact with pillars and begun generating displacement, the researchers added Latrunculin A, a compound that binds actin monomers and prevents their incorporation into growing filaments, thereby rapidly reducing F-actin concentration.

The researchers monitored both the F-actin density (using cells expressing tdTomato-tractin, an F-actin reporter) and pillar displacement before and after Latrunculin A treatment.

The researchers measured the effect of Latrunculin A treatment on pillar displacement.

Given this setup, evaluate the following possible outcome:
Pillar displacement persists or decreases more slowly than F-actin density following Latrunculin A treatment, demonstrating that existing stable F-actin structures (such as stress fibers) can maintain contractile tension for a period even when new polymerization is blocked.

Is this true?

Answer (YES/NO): NO